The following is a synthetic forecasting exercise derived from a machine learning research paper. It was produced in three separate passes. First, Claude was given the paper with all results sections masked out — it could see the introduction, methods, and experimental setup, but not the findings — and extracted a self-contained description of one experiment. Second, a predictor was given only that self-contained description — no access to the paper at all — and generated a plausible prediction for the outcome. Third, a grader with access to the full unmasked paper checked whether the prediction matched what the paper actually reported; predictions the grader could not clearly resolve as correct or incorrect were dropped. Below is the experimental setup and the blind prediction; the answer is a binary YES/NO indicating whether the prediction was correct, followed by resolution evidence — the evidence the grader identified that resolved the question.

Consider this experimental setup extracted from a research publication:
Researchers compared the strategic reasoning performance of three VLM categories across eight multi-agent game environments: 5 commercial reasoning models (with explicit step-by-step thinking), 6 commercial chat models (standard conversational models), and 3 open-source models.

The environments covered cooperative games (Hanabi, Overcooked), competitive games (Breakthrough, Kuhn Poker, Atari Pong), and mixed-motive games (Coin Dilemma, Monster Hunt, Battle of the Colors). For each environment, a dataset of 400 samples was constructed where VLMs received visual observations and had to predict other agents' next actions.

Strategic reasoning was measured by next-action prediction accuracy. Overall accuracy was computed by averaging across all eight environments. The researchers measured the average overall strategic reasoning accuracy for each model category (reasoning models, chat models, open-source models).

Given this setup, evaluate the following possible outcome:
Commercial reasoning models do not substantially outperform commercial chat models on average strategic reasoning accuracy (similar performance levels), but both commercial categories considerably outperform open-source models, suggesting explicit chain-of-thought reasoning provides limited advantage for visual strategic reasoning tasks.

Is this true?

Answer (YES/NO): NO